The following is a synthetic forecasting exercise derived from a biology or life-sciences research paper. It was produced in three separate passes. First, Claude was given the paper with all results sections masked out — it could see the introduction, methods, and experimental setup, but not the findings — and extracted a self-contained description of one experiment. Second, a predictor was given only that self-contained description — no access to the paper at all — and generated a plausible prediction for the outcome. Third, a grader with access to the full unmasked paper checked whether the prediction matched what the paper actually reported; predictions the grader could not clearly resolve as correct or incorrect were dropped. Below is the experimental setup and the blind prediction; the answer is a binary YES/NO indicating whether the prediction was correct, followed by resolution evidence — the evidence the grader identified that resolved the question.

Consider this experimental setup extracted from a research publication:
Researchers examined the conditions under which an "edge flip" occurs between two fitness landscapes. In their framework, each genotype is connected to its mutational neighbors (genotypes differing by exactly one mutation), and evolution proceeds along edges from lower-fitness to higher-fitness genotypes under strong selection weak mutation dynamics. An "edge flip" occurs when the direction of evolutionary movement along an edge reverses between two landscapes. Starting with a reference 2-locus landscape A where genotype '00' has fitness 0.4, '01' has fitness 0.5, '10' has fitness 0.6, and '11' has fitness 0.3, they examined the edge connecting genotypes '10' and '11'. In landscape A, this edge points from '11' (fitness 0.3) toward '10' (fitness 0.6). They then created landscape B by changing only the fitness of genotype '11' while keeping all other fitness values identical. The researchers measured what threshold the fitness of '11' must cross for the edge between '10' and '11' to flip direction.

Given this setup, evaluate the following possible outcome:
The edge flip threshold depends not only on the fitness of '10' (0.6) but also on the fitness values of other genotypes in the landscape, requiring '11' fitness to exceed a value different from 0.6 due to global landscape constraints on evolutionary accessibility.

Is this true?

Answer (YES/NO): NO